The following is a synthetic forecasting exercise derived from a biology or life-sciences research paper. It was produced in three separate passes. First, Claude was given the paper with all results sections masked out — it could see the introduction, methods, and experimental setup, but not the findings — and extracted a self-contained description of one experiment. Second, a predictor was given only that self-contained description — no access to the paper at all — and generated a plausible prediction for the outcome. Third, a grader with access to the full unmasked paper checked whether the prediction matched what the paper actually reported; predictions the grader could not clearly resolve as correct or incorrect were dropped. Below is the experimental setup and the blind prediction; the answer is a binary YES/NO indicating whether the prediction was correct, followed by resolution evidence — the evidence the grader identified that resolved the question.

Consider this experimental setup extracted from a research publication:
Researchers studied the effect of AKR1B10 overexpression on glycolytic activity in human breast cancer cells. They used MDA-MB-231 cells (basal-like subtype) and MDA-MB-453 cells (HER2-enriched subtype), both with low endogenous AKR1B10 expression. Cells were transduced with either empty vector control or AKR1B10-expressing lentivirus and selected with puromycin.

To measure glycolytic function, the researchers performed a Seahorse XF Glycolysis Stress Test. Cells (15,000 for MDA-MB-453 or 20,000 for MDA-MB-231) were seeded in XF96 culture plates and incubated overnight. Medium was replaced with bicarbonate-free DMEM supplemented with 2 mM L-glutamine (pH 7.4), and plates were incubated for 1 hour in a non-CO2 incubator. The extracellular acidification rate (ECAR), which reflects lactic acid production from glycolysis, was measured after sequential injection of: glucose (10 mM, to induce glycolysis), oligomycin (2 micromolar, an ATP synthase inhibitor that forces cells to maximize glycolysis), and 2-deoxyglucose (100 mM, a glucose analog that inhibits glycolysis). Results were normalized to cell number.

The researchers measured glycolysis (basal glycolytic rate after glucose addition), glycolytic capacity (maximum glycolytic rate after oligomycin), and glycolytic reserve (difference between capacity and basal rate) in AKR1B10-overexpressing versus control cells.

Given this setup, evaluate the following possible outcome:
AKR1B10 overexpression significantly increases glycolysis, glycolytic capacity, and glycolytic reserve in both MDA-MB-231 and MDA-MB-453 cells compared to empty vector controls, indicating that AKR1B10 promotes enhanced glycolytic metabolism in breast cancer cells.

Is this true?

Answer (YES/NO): NO